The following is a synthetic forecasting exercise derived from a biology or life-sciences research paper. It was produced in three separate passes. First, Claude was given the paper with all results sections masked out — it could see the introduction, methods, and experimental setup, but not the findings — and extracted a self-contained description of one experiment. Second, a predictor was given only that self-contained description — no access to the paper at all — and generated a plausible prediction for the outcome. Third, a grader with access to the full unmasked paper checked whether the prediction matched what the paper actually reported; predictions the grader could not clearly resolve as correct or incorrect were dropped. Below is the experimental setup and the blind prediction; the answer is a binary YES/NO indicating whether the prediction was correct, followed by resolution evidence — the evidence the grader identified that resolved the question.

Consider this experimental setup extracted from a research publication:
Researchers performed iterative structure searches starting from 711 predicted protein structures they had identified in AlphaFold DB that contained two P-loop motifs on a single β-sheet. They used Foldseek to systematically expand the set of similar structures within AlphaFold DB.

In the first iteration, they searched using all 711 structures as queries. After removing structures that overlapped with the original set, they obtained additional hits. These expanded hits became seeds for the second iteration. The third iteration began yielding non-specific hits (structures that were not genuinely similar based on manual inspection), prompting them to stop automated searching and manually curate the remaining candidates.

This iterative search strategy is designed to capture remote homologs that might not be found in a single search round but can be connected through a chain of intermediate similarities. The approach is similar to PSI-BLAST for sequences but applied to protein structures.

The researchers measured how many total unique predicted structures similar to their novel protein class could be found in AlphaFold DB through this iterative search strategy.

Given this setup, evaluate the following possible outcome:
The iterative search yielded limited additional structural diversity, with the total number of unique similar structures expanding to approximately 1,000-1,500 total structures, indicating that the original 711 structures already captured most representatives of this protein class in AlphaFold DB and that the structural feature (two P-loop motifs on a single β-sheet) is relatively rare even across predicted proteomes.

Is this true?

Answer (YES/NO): NO